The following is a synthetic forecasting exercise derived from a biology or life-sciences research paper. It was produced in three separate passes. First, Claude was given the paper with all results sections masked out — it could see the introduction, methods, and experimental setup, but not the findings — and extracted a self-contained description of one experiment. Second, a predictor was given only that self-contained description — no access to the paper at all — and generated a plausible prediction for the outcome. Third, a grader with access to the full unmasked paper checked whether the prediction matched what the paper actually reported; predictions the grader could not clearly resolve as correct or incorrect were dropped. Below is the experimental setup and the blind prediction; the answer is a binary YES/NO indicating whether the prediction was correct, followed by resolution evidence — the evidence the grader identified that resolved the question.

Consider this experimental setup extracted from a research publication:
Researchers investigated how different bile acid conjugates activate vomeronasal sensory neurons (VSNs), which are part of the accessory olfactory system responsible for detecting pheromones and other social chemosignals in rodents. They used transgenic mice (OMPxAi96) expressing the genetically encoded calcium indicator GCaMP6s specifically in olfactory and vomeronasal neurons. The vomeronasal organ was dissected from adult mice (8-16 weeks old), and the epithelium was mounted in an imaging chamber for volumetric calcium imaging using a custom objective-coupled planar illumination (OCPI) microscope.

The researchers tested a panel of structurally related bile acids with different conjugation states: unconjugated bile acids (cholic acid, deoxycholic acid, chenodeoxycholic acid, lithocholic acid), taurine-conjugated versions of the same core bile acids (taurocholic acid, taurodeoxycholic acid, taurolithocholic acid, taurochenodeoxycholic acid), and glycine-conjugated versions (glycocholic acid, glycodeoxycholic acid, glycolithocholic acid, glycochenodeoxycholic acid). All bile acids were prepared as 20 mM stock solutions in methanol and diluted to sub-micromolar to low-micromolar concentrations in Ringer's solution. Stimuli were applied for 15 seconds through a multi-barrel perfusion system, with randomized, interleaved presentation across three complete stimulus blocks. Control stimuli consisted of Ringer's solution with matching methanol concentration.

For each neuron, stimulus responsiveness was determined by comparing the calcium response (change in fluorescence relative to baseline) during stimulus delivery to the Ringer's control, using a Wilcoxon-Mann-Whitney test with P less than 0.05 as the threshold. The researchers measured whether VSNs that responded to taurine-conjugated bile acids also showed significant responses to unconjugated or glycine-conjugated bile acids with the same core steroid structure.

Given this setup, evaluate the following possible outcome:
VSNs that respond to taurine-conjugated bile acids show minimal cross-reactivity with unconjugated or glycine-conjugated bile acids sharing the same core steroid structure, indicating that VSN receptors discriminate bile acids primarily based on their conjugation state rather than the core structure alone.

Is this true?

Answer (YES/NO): YES